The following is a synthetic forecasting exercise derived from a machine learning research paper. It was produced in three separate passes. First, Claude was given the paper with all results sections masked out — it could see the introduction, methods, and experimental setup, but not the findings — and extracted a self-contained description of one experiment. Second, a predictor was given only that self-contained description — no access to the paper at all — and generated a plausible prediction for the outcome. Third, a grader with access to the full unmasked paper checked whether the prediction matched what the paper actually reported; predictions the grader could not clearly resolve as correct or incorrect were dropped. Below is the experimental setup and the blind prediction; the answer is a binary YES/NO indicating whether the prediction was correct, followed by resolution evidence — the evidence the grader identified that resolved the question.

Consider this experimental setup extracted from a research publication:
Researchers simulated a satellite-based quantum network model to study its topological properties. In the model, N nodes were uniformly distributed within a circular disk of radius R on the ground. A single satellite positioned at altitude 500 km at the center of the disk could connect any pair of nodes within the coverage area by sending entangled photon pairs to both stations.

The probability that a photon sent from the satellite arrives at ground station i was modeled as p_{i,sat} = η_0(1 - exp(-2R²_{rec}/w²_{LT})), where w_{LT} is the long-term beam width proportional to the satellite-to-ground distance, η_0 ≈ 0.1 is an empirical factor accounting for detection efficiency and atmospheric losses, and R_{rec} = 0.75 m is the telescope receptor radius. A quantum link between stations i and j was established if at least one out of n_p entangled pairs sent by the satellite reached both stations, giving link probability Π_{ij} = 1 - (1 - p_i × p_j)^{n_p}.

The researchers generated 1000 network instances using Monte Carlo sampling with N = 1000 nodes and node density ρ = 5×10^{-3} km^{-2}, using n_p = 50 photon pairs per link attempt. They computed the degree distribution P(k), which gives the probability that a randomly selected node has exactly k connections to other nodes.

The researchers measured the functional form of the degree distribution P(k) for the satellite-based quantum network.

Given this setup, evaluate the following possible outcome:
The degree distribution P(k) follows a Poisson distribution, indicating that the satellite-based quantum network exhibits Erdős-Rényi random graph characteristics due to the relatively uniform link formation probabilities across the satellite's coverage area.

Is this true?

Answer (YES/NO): NO